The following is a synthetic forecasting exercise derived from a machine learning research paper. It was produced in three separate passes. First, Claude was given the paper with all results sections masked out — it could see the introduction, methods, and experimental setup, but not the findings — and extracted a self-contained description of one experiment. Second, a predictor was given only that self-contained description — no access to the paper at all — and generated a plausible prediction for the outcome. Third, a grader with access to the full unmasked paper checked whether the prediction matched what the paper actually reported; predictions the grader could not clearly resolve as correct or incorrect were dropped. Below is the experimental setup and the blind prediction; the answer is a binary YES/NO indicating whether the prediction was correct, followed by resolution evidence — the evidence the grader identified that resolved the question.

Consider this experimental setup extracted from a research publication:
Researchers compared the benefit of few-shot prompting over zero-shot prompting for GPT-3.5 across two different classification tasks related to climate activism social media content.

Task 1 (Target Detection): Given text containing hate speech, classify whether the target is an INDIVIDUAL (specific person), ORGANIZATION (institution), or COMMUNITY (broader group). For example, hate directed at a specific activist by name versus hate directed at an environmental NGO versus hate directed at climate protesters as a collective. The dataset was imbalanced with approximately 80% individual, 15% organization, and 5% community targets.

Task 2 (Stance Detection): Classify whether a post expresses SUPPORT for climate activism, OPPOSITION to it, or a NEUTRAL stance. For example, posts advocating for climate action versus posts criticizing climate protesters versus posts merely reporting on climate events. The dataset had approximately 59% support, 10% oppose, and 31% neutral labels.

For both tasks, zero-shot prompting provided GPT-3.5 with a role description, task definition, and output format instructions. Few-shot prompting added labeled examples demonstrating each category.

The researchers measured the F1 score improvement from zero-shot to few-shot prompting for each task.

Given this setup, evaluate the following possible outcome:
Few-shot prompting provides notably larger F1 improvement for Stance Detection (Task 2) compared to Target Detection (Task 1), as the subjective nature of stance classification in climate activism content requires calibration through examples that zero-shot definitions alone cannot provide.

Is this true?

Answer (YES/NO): YES